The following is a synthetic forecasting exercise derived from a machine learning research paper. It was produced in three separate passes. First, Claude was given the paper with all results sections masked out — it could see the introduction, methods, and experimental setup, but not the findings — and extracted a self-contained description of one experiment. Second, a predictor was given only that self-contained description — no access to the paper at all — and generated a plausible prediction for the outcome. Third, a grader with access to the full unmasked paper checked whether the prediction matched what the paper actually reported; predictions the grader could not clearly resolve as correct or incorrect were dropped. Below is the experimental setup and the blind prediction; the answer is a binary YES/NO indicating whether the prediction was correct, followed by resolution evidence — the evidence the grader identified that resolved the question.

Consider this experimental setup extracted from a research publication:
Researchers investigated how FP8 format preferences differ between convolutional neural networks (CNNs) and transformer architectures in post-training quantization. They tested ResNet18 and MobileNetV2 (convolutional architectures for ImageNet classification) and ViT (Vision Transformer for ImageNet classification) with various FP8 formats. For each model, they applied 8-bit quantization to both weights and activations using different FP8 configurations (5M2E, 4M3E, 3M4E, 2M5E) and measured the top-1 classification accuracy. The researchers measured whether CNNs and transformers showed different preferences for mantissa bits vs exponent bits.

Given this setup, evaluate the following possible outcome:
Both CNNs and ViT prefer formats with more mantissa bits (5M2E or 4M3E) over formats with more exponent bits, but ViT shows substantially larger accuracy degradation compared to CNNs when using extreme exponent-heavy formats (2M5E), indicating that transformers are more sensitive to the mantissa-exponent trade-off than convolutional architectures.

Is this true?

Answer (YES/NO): NO